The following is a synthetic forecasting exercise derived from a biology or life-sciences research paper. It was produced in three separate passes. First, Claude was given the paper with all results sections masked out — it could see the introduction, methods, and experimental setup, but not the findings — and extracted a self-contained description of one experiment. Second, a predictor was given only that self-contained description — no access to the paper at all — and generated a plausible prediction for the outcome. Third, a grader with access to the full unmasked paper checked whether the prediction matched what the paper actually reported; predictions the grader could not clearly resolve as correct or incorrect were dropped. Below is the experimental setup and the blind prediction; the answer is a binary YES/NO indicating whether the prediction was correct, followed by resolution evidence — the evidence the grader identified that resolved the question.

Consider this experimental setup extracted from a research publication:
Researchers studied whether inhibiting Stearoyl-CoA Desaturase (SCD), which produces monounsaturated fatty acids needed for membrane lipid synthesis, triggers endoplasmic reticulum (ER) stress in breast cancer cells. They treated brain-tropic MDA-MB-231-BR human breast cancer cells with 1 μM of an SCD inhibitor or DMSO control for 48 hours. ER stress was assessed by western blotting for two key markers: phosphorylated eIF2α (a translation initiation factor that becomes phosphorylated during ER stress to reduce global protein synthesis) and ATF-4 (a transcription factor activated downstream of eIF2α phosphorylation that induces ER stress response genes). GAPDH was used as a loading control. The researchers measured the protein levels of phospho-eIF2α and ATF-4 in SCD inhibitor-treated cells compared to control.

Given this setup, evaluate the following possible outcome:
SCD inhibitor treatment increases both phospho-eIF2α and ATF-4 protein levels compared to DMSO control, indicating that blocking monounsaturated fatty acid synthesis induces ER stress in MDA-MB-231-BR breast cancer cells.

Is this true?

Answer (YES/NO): YES